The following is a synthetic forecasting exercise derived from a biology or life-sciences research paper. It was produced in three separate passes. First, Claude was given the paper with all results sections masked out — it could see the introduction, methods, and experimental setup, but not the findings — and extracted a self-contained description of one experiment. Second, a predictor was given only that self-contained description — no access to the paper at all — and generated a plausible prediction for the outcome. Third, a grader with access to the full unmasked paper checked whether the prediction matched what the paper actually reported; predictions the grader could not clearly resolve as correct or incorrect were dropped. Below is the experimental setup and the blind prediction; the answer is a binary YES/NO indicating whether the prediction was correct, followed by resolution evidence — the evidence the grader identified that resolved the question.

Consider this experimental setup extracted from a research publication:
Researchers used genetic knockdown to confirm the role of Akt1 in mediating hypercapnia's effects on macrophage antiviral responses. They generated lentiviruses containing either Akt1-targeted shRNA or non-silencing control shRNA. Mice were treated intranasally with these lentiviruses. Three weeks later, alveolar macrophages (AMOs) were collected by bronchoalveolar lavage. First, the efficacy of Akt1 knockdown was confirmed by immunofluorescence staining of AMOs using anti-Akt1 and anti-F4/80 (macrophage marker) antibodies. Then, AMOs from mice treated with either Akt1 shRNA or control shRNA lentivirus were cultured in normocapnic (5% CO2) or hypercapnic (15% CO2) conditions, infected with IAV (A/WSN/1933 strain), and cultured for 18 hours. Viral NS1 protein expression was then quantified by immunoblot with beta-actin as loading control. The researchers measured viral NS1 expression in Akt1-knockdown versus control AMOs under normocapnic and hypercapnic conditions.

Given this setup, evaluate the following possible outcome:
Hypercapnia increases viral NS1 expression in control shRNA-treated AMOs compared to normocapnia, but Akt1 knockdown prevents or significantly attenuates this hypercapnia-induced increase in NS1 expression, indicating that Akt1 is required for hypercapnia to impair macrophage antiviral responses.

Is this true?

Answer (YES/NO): YES